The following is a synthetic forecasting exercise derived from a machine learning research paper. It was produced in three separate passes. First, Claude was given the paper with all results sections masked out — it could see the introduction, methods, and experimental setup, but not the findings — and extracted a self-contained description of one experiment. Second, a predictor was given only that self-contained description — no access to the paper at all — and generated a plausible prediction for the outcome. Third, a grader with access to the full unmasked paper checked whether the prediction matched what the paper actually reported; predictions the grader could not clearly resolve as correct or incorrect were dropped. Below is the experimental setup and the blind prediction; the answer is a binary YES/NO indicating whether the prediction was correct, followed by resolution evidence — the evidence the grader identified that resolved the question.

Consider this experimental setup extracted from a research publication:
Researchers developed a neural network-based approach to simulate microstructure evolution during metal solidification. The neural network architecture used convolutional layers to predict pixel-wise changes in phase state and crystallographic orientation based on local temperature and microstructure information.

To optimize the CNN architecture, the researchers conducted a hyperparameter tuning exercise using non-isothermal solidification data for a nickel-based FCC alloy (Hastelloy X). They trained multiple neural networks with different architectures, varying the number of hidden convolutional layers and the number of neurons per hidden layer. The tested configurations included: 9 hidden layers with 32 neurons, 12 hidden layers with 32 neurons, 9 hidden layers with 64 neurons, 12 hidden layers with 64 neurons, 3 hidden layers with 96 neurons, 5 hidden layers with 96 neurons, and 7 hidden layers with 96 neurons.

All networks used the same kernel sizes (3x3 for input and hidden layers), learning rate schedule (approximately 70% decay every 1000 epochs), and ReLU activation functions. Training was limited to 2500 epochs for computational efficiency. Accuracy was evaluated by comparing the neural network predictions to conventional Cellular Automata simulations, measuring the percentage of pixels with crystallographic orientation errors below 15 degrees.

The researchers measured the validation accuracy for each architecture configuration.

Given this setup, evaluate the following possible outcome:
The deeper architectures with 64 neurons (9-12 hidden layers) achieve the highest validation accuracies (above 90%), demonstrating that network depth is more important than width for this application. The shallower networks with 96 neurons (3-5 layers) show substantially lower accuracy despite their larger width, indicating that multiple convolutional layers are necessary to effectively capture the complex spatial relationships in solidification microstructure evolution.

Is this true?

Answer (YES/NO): NO